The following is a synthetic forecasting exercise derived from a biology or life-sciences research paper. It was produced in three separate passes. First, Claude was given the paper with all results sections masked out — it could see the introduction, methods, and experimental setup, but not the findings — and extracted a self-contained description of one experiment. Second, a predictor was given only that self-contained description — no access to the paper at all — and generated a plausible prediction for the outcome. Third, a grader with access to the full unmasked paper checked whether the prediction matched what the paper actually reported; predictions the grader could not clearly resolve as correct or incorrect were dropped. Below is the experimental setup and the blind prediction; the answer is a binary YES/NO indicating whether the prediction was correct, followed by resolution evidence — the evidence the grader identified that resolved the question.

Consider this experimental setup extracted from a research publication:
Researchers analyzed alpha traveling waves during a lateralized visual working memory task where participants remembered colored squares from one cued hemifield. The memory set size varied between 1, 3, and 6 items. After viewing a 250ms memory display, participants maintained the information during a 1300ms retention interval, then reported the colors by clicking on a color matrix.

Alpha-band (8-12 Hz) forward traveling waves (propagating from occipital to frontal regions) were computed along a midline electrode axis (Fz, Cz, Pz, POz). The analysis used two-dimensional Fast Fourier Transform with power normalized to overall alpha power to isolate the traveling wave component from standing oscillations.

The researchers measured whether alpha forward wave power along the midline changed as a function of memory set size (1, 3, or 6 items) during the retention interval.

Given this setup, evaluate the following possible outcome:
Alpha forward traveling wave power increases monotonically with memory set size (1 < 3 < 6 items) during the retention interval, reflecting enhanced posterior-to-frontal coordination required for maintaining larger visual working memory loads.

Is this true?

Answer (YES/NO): NO